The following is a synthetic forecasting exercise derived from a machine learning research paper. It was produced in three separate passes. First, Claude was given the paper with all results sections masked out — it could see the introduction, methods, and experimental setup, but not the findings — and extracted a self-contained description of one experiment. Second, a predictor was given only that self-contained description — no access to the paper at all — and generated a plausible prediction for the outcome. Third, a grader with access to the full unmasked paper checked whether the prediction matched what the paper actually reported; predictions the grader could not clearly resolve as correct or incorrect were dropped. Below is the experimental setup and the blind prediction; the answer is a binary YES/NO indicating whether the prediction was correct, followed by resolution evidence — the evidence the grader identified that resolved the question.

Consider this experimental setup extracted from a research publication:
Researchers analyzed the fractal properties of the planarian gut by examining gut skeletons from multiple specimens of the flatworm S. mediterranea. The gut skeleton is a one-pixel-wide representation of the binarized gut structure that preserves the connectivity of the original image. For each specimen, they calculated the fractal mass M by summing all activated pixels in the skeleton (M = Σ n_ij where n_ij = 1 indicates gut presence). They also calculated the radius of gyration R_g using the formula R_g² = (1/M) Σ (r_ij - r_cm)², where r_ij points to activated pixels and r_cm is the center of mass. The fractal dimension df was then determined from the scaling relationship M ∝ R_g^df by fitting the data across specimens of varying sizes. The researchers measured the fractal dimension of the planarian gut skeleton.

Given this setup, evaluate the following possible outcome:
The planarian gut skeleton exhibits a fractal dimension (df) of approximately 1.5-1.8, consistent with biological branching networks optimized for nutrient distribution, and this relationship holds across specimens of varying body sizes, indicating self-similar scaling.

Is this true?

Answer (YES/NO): YES